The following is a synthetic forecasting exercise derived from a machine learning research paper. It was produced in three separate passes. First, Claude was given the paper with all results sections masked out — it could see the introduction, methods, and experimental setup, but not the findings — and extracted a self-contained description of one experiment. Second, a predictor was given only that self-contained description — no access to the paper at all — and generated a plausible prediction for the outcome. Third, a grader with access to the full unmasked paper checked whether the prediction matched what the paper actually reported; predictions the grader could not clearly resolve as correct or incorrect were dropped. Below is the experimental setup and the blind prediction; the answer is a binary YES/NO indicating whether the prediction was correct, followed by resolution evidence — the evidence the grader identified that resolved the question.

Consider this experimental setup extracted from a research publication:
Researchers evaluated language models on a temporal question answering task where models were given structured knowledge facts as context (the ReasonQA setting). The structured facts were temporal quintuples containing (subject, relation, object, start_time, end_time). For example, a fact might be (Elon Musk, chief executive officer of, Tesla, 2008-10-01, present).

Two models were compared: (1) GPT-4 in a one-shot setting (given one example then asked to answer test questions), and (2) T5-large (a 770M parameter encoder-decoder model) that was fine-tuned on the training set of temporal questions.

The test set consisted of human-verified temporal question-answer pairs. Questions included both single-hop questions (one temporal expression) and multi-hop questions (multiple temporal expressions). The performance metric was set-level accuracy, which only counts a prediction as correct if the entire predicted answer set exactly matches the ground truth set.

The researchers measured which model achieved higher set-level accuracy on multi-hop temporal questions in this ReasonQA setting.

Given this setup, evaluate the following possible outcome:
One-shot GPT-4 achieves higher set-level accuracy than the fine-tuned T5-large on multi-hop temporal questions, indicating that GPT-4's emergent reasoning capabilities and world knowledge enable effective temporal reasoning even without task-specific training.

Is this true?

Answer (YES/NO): NO